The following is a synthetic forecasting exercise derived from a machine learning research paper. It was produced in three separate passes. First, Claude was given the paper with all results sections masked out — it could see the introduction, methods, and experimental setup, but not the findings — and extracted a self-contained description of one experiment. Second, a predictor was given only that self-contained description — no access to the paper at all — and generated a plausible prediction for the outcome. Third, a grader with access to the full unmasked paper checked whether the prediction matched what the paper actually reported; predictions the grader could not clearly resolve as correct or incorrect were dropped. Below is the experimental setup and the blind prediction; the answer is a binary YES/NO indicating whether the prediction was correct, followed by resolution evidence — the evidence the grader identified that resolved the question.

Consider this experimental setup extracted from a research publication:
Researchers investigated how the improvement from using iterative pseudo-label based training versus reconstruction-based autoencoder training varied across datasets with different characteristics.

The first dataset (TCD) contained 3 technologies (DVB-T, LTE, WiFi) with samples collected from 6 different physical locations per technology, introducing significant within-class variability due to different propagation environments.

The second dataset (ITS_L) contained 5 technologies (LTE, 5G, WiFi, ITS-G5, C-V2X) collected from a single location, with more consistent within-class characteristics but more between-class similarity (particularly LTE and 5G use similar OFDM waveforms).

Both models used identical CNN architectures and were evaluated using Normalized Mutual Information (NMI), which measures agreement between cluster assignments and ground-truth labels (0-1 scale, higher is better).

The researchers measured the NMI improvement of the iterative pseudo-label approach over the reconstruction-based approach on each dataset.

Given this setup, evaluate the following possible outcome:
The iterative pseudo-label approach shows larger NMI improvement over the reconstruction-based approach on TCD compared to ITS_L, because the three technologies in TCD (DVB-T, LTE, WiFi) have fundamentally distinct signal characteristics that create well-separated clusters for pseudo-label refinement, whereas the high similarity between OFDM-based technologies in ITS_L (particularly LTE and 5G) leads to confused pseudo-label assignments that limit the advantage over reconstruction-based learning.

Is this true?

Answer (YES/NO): YES